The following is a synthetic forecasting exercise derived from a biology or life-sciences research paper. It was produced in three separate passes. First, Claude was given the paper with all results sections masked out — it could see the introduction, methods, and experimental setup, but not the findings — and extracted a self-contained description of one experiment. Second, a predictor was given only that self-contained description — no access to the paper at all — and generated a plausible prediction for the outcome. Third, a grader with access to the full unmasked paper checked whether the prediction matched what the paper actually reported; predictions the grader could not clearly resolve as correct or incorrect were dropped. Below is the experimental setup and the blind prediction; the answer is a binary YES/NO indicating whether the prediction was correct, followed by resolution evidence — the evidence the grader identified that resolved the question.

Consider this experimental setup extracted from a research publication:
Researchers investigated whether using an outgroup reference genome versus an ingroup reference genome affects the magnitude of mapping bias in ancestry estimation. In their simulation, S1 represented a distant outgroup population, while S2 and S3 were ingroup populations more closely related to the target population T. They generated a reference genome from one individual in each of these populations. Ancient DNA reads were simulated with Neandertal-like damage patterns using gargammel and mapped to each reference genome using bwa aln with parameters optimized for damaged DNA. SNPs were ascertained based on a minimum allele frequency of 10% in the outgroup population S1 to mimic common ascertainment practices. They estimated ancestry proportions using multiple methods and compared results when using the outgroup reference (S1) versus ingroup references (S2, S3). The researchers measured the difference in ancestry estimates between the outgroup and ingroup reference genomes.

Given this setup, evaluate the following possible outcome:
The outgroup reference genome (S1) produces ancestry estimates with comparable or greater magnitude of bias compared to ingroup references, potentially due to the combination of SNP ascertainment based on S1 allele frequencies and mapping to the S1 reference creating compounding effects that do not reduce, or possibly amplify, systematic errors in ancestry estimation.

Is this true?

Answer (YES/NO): NO